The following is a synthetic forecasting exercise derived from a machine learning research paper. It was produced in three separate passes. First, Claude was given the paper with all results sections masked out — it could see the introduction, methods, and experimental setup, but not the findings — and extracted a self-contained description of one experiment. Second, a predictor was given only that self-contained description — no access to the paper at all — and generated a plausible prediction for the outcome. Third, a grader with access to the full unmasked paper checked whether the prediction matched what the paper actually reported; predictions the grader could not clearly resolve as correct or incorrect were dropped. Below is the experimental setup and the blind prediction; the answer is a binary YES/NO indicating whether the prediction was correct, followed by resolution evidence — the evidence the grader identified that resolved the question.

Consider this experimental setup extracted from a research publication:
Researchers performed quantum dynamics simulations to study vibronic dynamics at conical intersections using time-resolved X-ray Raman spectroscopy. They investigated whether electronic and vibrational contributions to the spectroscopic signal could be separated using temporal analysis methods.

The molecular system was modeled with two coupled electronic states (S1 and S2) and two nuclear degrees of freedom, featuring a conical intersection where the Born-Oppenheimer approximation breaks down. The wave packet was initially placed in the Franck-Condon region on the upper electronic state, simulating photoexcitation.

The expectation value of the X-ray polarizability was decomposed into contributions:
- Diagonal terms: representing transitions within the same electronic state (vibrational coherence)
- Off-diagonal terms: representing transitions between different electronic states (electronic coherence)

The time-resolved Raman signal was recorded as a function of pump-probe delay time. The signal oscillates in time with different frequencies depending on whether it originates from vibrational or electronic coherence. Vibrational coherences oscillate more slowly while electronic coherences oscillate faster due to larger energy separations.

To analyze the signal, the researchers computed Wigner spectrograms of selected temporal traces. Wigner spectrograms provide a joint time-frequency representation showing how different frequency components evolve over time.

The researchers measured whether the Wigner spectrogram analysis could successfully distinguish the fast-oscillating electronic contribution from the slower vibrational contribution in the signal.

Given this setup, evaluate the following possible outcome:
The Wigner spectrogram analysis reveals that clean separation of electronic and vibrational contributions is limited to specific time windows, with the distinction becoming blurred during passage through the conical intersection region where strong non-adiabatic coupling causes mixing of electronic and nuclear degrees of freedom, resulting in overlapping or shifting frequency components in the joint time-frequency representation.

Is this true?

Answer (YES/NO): NO